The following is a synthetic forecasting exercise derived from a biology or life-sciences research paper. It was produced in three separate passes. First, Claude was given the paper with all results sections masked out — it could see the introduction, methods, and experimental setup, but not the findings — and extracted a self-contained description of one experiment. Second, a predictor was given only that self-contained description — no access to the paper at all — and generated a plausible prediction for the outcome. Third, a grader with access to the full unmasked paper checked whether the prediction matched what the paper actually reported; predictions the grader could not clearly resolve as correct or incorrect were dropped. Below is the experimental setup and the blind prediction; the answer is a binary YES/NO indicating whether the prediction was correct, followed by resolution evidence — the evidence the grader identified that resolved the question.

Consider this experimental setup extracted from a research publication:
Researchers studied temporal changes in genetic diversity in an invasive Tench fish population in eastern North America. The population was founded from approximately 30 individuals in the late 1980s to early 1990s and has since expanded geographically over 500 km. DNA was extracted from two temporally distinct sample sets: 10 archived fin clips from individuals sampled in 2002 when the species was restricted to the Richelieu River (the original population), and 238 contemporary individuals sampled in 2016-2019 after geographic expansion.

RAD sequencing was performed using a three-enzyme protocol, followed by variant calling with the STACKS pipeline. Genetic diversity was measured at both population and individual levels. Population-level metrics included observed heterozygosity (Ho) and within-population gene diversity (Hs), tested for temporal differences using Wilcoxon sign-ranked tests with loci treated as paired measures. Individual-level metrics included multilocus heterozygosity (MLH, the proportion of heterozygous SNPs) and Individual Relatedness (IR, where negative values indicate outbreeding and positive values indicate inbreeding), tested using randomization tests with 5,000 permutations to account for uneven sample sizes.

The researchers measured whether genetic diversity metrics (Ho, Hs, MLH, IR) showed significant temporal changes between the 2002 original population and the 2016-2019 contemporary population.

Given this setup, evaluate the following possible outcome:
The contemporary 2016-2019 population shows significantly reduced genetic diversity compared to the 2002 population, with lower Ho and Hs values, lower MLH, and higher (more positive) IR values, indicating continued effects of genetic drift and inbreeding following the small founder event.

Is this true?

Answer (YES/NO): NO